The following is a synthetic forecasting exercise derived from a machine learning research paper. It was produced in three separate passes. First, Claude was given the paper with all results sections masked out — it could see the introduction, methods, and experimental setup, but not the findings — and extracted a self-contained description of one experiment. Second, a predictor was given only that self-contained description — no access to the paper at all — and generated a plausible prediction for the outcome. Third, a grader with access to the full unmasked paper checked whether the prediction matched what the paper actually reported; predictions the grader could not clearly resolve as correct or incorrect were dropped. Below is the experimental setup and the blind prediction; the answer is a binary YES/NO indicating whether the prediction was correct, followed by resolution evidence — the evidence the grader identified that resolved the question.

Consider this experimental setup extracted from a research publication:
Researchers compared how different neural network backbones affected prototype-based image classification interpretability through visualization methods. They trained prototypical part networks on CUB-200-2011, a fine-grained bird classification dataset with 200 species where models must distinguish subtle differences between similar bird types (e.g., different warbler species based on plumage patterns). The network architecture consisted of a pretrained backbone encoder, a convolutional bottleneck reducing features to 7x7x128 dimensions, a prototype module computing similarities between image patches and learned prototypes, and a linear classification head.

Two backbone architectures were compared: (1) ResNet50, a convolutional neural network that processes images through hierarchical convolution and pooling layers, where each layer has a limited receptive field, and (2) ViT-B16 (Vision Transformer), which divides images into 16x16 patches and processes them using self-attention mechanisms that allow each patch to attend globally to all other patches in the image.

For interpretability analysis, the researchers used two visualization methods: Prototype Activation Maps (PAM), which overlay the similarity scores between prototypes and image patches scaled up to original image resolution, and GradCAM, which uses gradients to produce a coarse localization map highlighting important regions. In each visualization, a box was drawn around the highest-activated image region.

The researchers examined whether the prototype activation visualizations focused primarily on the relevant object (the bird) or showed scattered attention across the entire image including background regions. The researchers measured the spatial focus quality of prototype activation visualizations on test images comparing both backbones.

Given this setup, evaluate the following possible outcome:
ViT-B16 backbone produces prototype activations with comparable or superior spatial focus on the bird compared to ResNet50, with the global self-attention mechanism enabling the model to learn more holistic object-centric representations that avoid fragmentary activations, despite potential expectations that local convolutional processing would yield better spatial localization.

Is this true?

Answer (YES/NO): NO